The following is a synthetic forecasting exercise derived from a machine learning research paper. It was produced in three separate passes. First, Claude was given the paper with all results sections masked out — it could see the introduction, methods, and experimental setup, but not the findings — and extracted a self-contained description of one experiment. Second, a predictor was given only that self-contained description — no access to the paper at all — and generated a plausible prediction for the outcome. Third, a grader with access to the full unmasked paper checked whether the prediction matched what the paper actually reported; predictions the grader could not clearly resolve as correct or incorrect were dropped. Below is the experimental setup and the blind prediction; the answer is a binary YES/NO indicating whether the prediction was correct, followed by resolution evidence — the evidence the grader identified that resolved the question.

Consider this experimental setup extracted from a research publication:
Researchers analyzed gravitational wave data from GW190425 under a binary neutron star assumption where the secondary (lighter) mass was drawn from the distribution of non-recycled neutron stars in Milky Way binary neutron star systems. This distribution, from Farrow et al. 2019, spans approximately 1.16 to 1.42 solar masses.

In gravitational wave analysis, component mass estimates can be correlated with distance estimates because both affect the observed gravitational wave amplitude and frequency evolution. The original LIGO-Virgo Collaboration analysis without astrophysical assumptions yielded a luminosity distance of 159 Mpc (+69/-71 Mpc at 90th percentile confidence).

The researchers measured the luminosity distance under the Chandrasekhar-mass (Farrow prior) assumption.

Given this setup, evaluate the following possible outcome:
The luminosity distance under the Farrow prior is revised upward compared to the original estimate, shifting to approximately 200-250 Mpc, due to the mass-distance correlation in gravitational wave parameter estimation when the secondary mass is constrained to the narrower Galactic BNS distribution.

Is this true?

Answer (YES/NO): NO